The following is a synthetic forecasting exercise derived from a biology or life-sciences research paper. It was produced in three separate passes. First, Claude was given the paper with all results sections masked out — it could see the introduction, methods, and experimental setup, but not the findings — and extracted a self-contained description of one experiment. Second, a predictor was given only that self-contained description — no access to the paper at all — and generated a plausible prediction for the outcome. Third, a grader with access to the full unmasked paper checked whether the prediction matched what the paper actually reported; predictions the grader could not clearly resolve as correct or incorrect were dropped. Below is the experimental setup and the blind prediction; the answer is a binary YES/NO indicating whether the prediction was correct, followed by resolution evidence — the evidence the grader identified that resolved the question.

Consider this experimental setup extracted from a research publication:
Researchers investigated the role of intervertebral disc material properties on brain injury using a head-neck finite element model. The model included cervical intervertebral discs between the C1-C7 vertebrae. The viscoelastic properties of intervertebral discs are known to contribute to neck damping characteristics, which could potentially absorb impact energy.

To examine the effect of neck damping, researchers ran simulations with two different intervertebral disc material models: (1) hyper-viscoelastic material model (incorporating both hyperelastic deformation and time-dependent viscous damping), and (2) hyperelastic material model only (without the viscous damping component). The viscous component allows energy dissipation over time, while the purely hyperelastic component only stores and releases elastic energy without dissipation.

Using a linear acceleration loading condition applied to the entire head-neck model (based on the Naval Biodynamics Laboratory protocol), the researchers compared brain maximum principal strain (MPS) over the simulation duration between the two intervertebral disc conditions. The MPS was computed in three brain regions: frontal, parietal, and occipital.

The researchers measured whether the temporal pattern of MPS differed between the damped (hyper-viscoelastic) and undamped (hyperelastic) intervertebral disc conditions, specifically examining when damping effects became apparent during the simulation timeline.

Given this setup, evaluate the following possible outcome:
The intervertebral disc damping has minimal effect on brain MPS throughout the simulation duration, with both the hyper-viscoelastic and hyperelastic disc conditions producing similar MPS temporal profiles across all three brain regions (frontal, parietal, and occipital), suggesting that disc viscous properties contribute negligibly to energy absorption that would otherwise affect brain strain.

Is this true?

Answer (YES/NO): NO